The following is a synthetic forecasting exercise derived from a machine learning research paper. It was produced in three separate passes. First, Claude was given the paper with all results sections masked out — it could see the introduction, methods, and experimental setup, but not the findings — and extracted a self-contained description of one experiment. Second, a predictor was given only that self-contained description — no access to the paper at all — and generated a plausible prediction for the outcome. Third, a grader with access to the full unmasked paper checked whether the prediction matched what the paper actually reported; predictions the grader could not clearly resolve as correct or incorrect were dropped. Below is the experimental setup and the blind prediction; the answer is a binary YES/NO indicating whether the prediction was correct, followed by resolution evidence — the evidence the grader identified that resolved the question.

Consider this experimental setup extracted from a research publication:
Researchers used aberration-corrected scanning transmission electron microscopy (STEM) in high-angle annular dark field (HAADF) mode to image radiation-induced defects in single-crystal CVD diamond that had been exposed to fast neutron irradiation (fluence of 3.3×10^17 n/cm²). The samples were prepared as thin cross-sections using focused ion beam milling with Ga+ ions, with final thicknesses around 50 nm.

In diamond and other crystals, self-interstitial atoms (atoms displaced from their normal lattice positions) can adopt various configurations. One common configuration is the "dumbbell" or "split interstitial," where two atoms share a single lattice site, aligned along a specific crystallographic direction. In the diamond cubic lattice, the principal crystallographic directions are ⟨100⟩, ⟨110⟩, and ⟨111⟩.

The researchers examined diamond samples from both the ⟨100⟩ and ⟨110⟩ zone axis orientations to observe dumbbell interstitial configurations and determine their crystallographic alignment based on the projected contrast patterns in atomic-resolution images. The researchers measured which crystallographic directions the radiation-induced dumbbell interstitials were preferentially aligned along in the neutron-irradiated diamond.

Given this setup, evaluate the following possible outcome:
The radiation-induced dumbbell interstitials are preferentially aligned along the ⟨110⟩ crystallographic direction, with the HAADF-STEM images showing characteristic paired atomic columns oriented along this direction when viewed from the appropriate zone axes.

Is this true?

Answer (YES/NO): NO